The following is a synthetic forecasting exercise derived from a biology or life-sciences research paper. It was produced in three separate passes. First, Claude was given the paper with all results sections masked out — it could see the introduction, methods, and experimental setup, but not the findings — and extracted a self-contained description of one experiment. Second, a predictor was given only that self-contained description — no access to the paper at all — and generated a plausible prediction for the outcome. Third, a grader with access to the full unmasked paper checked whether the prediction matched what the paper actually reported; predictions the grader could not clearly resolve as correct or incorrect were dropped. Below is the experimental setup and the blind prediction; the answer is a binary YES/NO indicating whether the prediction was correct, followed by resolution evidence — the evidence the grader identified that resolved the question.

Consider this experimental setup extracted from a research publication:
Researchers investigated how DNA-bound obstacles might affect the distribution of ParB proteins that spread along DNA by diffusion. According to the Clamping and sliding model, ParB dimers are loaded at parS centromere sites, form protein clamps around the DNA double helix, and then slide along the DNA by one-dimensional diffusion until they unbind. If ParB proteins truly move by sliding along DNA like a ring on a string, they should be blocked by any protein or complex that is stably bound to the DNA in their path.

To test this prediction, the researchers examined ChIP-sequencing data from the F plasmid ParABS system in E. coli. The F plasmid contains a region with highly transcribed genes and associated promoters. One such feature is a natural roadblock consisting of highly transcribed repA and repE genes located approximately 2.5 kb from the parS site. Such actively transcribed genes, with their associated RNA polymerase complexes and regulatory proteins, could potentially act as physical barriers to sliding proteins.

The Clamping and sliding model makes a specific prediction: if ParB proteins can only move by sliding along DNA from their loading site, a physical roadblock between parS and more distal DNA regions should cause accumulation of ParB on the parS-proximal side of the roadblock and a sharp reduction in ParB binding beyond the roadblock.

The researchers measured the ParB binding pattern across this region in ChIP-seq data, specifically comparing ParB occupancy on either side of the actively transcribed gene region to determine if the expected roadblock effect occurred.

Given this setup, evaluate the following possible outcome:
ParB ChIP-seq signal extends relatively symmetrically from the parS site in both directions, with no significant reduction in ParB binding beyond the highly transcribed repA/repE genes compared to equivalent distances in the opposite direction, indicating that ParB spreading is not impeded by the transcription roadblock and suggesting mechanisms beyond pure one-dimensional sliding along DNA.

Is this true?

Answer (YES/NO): NO